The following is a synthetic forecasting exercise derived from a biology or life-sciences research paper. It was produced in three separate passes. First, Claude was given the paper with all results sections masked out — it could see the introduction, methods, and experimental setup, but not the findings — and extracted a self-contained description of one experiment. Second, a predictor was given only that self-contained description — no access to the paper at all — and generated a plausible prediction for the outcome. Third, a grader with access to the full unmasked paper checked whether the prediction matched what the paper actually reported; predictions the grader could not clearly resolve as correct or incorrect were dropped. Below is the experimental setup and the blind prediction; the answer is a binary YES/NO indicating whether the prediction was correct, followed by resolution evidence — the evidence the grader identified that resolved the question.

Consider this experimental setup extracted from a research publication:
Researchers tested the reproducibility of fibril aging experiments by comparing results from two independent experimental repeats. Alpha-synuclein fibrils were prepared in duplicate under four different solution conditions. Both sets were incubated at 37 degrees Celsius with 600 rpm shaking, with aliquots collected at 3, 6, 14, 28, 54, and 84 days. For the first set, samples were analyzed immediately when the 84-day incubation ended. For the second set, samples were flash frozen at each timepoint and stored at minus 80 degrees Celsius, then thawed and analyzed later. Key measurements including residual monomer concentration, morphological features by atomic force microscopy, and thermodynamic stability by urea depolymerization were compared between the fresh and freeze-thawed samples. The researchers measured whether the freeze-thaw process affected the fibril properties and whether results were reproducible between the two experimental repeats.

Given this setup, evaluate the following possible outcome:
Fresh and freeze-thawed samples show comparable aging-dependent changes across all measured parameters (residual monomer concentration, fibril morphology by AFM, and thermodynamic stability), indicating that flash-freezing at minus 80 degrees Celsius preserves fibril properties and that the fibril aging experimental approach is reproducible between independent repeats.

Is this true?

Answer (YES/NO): NO